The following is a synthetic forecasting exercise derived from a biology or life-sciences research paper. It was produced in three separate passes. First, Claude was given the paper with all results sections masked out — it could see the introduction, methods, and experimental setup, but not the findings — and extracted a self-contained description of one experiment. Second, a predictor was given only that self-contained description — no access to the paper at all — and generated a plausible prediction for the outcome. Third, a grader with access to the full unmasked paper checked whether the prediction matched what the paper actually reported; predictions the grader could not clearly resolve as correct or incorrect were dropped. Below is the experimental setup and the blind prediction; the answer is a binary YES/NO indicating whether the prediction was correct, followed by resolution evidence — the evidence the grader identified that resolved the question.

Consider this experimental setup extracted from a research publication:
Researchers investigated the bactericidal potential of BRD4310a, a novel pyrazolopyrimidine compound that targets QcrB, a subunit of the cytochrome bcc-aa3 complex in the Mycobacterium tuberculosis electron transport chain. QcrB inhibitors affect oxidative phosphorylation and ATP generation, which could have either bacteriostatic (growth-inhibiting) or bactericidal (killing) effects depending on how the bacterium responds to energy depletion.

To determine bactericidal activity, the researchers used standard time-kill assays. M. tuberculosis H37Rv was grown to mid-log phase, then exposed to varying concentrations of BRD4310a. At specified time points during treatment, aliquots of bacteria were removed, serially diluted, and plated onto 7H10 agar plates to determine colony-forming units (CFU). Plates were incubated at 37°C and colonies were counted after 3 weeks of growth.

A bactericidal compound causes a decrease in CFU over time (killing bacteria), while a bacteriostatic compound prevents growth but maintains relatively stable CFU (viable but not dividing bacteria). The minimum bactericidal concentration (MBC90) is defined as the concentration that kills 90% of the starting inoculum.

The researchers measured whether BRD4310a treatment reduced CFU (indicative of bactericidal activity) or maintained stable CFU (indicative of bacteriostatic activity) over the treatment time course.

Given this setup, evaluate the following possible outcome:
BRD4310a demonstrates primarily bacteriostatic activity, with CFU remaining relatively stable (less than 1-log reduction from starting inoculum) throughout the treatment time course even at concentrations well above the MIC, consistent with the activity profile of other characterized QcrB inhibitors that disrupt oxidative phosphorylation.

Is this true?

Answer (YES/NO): YES